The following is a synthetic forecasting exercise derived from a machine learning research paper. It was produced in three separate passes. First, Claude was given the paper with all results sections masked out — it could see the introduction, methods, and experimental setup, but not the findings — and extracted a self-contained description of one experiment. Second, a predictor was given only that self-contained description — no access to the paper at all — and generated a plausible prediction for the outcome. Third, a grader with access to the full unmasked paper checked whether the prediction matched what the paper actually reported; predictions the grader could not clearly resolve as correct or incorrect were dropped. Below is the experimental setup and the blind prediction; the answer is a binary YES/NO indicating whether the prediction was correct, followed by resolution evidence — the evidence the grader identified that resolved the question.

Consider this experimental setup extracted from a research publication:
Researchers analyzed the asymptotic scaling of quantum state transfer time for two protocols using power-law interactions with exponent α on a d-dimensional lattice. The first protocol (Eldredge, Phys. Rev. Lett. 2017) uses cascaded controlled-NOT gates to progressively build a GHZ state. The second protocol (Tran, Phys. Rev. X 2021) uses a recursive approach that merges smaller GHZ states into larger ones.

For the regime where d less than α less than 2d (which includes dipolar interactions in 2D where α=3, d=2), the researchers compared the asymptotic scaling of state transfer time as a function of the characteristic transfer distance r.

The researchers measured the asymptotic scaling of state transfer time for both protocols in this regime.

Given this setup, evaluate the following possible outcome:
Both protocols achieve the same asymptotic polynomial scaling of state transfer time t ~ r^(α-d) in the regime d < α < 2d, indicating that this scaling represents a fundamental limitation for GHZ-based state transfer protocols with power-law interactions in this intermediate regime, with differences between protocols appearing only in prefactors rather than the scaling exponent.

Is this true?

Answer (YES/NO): NO